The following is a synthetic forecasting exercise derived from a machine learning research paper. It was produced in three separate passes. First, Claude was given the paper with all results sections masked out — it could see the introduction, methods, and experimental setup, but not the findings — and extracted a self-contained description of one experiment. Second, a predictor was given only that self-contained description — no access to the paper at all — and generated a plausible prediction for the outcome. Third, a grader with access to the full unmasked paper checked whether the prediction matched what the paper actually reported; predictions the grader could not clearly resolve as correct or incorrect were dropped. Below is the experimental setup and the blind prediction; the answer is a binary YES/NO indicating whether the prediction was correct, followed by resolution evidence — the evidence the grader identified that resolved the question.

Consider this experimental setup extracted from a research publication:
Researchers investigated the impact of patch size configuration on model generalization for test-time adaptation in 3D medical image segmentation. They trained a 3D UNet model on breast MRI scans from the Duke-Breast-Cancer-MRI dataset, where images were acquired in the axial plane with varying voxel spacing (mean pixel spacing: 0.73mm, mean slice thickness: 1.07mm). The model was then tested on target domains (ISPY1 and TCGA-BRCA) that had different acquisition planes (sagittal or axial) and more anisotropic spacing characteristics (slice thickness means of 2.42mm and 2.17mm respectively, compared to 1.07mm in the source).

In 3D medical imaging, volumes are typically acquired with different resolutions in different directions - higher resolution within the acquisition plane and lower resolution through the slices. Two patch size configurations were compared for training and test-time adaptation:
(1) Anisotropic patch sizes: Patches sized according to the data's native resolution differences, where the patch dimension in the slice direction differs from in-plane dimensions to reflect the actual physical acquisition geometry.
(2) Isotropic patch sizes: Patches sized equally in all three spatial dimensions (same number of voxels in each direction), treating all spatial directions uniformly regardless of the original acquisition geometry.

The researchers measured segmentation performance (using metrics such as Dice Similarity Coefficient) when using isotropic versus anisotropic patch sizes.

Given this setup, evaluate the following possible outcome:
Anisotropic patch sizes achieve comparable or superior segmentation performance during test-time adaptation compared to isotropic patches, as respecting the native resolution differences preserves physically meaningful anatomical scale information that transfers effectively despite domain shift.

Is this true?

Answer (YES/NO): NO